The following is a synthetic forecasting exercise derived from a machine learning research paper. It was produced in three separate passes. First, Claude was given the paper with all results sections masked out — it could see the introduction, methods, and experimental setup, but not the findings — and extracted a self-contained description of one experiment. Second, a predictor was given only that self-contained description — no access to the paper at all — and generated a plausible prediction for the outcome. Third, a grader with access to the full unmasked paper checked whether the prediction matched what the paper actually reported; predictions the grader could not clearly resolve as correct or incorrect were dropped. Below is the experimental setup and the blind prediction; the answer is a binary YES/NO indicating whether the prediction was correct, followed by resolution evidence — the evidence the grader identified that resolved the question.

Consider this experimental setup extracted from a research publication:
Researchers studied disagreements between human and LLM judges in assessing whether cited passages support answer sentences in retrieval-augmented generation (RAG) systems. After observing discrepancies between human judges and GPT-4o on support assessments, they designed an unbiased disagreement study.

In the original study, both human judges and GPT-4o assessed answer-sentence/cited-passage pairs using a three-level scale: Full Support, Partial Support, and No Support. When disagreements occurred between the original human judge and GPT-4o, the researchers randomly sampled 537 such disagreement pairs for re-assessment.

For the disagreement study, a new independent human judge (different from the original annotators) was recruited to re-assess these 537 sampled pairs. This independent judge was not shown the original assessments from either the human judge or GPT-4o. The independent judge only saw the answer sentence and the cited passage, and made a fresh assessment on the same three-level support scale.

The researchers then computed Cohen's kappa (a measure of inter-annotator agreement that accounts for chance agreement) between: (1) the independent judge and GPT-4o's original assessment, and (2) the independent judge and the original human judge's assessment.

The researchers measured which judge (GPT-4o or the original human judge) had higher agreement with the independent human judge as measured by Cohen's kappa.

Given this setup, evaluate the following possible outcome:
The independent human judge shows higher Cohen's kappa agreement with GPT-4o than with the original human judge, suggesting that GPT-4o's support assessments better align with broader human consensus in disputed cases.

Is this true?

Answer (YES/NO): YES